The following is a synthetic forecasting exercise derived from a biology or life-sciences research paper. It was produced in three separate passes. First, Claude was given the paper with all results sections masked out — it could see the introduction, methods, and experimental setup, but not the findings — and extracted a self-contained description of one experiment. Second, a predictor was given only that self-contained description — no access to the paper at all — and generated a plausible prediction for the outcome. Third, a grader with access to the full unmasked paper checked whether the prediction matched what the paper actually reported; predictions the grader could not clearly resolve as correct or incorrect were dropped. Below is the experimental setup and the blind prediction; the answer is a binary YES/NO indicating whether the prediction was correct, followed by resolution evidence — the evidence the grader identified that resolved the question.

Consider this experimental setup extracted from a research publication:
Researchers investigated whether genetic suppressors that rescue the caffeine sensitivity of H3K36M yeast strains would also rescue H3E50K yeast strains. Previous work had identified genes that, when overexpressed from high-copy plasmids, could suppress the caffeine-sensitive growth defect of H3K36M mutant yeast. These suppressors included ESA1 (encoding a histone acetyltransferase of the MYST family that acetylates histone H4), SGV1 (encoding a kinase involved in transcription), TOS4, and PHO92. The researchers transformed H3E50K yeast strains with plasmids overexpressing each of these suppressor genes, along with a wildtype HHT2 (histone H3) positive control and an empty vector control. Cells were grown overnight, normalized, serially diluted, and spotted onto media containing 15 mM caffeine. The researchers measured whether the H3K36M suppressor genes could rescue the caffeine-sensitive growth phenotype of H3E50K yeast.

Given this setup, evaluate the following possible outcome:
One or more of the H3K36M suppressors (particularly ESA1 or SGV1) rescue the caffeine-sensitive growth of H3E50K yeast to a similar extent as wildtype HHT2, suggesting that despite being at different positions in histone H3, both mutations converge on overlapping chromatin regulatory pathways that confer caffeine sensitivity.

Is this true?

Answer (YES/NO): NO